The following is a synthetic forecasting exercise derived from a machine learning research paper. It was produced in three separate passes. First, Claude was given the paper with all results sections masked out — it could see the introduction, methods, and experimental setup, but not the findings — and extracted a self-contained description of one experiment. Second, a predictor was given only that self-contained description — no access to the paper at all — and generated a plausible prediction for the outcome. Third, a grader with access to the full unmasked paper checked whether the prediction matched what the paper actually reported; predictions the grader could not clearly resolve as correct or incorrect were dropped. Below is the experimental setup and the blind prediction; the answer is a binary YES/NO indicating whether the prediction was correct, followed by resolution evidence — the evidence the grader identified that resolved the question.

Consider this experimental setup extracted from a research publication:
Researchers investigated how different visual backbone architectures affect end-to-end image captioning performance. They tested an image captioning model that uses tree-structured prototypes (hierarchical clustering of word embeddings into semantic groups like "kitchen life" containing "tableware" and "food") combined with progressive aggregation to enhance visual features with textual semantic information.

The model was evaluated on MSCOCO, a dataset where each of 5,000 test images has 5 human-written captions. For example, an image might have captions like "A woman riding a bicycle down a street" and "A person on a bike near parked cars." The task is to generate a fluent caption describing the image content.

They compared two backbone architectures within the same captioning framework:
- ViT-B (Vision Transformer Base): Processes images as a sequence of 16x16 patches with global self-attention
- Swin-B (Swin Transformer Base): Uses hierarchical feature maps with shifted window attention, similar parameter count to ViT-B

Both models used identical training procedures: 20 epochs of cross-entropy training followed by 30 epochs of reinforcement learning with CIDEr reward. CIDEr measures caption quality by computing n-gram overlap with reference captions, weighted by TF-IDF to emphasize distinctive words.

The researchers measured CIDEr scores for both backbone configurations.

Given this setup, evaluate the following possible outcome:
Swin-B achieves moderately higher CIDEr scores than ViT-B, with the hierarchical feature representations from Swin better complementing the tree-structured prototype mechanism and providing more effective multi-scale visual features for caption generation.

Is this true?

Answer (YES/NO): NO